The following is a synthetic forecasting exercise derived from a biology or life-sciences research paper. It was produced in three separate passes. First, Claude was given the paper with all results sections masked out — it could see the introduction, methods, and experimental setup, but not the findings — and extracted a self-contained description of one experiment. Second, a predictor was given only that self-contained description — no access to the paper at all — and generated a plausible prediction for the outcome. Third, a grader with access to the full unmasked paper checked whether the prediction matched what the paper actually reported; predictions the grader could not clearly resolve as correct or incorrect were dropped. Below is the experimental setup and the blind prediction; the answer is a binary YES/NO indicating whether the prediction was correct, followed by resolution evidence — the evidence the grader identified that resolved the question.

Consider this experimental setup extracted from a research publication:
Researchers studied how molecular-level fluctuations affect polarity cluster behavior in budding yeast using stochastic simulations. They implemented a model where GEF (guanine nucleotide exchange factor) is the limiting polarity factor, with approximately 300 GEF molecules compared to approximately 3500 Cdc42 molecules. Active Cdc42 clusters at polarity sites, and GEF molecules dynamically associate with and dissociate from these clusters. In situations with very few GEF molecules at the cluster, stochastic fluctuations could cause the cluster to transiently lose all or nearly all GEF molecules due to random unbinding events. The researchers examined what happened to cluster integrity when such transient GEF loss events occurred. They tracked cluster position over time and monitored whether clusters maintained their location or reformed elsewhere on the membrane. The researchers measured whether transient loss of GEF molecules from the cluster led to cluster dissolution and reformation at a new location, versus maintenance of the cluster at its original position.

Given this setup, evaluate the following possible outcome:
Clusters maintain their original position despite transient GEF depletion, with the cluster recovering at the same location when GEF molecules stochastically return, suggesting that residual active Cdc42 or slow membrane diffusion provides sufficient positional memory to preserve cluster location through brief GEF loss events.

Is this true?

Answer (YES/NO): NO